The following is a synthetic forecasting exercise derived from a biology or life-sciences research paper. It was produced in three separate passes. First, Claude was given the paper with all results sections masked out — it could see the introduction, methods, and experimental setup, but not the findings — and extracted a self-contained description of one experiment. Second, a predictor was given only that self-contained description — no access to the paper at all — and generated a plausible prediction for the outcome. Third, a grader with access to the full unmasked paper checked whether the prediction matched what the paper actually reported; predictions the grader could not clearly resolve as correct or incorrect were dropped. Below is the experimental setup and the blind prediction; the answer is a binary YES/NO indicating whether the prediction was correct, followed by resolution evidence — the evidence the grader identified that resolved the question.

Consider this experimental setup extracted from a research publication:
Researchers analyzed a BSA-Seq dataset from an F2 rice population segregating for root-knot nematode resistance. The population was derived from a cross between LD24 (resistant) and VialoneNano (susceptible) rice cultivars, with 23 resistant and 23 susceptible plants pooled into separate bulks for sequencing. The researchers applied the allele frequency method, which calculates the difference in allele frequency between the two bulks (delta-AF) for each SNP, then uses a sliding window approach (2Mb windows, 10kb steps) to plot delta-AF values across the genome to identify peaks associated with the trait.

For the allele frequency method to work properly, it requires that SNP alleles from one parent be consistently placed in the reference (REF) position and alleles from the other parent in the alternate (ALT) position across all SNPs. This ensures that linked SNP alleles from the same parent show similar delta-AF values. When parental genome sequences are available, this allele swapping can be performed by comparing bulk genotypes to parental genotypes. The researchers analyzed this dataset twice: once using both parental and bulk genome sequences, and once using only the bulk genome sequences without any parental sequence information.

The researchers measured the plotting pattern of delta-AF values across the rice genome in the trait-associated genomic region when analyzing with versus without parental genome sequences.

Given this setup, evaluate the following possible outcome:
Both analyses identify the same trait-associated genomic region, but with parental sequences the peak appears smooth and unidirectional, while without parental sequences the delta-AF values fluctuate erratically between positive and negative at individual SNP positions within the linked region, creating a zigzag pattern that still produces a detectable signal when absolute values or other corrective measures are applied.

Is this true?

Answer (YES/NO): NO